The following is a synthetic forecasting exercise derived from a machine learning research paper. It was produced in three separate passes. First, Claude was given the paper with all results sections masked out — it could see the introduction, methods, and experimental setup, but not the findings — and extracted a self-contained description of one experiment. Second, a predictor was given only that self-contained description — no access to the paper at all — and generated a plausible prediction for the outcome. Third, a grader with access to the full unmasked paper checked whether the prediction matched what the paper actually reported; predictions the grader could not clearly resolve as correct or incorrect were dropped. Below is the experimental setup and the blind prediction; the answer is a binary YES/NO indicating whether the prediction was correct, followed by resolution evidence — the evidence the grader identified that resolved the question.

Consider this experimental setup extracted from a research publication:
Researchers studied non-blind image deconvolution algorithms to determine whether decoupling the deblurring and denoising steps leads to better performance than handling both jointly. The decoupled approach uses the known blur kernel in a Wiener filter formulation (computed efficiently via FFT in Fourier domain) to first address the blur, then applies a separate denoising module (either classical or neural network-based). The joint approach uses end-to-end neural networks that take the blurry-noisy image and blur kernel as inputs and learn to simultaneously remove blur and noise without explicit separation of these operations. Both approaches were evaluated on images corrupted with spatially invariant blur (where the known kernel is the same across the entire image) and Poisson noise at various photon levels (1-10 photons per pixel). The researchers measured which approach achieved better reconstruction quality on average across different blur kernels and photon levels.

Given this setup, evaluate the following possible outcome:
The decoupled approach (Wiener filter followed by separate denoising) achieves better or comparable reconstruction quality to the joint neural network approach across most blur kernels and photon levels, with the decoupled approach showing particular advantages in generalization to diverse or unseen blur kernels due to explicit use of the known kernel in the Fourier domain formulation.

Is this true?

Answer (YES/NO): YES